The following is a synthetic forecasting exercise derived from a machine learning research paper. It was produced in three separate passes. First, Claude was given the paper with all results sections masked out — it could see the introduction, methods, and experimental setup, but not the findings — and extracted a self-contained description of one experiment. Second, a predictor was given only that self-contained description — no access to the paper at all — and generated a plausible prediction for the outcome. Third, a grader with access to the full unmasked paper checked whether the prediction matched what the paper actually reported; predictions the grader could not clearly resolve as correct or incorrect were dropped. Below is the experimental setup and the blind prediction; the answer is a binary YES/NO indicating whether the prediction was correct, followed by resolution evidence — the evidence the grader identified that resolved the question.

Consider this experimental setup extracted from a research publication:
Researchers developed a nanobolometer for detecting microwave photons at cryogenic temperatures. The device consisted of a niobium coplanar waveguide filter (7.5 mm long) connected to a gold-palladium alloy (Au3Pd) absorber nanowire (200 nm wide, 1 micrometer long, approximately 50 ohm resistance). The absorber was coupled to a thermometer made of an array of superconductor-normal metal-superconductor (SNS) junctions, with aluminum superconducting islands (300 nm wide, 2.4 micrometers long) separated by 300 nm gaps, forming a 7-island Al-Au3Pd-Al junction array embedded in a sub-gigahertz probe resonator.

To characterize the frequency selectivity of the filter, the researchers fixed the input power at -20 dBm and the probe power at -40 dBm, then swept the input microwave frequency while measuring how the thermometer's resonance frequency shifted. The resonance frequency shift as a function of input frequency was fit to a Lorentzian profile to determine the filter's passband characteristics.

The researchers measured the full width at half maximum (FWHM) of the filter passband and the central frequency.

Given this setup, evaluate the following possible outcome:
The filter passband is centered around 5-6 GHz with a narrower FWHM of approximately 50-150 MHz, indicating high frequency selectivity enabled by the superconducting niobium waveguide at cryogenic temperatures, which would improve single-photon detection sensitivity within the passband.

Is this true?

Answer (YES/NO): NO